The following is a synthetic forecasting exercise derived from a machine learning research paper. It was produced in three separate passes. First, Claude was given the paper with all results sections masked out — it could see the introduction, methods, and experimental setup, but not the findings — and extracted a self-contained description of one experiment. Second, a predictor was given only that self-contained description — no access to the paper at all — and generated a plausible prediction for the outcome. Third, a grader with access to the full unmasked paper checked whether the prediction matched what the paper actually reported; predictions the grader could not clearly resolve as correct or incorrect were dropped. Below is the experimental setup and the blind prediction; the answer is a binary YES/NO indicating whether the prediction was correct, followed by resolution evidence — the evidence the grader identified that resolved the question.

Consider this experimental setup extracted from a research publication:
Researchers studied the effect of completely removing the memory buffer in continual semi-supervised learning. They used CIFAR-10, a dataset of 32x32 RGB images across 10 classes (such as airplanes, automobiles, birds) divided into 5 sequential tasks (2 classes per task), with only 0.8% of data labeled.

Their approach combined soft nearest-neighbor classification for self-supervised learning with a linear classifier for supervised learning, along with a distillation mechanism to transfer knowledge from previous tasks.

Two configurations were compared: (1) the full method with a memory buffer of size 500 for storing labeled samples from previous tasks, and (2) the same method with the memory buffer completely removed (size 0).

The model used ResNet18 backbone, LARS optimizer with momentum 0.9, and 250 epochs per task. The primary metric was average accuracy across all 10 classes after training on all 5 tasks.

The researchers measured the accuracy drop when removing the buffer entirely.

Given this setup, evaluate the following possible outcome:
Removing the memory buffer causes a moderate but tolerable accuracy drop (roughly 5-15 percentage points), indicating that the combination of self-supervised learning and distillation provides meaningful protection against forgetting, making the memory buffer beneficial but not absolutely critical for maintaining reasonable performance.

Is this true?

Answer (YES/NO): NO